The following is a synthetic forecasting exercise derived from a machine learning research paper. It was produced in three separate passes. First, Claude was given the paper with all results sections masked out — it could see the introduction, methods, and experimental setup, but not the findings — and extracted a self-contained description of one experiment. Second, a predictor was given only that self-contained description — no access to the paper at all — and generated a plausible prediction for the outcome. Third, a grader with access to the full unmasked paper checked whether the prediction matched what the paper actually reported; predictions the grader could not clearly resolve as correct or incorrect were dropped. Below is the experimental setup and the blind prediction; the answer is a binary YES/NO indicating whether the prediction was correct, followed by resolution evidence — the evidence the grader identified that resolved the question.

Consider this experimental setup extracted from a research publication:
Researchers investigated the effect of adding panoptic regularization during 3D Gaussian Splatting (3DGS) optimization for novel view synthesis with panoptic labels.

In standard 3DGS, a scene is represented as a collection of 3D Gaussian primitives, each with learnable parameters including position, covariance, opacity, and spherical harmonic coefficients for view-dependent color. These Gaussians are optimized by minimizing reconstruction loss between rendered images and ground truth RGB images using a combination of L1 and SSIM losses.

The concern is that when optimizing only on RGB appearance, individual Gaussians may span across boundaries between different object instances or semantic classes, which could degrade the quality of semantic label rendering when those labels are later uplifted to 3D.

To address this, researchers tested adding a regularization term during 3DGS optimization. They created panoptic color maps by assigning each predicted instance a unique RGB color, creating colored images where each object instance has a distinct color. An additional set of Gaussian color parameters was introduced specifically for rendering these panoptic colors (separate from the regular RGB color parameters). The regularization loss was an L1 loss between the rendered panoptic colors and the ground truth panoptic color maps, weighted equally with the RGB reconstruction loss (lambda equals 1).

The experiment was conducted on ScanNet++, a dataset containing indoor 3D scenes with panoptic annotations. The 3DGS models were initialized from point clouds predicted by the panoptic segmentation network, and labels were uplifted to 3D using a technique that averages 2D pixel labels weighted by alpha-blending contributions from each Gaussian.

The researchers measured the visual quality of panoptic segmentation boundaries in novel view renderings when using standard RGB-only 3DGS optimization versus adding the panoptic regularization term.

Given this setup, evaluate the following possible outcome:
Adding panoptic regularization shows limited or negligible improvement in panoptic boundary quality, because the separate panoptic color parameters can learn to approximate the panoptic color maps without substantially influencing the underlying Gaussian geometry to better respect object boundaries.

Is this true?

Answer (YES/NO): NO